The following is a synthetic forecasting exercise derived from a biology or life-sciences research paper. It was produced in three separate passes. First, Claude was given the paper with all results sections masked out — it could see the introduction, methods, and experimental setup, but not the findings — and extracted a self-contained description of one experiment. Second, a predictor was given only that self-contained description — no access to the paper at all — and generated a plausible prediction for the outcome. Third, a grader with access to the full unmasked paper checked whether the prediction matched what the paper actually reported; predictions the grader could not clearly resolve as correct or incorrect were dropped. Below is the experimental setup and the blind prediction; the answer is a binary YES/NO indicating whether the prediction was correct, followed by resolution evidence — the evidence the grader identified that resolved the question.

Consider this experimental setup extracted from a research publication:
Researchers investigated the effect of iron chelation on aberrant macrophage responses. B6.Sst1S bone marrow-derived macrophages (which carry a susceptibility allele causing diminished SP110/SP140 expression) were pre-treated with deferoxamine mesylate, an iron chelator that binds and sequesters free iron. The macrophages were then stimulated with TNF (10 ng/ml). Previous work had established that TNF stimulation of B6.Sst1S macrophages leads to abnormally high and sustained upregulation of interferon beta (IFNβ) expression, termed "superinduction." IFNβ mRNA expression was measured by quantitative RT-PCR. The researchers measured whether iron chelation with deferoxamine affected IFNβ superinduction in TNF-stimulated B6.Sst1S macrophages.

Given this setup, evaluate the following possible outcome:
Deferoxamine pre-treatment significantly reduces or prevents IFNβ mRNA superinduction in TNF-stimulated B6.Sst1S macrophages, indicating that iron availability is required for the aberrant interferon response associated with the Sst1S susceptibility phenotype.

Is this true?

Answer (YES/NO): YES